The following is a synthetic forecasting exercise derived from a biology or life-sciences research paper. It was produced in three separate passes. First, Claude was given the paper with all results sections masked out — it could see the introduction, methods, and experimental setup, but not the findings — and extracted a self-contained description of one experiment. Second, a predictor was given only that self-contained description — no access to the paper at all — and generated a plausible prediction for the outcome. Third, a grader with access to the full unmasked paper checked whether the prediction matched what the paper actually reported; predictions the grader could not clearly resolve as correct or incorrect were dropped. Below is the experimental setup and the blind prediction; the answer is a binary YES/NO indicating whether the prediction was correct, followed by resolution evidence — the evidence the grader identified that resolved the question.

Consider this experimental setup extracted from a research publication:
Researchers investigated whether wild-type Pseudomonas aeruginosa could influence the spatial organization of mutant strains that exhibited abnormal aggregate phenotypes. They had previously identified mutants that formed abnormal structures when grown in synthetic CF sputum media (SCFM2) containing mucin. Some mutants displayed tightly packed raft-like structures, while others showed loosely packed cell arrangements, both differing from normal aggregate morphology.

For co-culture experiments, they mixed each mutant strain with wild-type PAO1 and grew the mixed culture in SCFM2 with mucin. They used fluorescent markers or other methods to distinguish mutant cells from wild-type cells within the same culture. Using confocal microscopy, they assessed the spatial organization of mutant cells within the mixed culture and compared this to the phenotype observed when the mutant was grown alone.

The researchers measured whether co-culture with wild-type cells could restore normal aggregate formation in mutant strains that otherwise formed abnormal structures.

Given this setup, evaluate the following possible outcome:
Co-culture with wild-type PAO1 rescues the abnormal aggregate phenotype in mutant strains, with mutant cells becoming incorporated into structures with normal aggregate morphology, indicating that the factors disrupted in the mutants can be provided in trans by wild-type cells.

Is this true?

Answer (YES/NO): NO